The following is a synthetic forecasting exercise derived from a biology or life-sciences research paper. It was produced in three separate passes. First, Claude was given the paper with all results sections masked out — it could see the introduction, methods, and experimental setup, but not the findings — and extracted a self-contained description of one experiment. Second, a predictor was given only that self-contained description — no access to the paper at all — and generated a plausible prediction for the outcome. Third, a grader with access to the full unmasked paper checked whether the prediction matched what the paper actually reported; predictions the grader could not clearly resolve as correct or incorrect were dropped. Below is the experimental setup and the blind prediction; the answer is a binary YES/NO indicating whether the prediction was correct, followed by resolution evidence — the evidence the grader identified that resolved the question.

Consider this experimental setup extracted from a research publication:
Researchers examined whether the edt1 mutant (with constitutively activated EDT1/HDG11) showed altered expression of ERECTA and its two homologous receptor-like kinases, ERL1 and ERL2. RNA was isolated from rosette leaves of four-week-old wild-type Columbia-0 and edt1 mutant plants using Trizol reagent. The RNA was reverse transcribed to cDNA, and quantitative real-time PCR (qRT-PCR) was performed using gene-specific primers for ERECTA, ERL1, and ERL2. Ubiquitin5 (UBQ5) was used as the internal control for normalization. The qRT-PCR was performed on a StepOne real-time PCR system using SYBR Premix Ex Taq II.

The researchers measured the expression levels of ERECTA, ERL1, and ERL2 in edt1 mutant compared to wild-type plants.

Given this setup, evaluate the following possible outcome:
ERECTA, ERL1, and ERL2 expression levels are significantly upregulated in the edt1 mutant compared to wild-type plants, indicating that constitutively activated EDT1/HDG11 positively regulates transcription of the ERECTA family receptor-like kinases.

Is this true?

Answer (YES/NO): NO